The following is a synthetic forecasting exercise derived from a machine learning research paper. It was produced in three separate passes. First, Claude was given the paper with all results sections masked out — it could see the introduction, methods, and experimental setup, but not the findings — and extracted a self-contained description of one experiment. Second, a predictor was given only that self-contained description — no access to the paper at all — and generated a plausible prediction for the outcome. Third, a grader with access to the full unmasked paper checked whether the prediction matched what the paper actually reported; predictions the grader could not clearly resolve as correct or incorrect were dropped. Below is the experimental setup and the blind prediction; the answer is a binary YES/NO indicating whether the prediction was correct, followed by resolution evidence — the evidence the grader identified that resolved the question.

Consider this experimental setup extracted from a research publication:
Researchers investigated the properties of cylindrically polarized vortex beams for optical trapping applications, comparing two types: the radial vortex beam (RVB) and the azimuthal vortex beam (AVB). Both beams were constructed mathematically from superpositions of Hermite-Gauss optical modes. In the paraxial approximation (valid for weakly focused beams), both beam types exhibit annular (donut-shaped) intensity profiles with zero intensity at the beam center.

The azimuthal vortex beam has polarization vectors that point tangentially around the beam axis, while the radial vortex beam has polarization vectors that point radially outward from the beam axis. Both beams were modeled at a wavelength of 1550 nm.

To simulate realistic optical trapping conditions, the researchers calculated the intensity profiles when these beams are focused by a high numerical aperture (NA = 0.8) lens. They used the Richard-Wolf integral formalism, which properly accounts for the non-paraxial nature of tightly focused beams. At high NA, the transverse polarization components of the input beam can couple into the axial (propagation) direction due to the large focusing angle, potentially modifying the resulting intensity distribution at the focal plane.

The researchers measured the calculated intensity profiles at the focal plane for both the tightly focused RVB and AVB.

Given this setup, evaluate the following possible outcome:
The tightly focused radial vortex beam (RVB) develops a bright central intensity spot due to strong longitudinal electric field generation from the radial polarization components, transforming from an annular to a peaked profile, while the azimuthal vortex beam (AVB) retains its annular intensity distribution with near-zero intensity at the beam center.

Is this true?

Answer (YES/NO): YES